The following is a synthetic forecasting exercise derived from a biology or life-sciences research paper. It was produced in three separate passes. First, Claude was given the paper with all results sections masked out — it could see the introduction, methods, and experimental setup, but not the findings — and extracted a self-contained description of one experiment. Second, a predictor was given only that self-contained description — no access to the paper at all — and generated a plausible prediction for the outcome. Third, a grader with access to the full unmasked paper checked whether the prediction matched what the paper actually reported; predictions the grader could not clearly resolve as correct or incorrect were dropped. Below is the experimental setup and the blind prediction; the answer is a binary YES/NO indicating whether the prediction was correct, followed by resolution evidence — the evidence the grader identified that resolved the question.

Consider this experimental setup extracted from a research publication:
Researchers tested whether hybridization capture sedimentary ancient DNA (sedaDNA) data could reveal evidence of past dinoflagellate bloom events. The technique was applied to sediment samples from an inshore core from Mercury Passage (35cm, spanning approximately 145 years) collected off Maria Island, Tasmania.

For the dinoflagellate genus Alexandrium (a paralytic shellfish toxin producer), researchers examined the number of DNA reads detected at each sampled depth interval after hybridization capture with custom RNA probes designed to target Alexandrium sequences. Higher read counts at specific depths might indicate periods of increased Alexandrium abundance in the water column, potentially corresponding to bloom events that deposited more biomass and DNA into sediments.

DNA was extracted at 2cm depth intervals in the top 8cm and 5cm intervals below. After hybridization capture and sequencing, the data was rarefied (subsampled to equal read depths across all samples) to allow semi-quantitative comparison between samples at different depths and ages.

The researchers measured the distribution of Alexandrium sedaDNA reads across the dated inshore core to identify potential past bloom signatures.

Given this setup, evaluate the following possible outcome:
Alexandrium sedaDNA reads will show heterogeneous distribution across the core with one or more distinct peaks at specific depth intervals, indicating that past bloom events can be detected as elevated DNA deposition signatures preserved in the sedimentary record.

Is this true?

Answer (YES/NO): YES